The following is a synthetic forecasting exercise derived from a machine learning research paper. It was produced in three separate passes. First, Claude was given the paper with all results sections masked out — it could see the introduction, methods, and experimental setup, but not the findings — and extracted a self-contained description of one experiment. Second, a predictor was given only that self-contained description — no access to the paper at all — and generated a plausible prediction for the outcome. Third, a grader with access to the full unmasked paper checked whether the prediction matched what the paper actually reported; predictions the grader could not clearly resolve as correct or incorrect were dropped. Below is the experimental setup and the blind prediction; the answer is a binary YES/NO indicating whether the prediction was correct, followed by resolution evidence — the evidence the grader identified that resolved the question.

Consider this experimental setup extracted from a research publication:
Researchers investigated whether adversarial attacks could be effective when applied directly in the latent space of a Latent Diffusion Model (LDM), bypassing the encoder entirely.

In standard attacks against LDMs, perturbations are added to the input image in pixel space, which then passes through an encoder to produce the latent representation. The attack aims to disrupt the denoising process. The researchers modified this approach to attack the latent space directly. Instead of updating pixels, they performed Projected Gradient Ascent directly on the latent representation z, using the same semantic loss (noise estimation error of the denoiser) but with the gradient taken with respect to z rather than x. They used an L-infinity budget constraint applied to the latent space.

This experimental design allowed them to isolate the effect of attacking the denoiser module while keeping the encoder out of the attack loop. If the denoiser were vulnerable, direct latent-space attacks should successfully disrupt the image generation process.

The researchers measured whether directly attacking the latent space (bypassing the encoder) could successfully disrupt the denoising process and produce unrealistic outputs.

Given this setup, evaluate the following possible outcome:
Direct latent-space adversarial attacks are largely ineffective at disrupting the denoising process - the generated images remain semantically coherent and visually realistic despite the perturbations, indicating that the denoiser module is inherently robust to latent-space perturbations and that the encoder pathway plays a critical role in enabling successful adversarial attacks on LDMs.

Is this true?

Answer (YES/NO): YES